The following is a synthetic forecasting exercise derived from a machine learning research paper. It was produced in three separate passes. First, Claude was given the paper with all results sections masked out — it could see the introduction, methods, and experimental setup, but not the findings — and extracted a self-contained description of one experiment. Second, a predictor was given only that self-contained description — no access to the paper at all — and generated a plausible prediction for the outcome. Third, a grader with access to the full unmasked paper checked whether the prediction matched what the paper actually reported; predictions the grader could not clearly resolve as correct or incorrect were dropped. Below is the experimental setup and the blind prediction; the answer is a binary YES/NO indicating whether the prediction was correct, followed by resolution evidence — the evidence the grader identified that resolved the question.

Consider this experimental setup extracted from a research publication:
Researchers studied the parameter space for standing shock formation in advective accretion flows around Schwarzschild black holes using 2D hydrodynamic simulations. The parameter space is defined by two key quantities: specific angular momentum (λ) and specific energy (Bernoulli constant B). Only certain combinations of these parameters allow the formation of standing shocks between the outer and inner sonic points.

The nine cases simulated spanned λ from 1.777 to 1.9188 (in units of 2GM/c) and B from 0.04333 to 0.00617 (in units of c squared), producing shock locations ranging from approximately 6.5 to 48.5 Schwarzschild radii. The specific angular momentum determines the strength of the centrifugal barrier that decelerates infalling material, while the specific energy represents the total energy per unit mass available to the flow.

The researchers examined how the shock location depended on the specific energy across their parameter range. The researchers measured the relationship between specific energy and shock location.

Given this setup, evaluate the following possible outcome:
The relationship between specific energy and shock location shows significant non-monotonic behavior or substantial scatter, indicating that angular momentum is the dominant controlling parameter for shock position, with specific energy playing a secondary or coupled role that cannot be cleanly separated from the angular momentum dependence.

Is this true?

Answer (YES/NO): NO